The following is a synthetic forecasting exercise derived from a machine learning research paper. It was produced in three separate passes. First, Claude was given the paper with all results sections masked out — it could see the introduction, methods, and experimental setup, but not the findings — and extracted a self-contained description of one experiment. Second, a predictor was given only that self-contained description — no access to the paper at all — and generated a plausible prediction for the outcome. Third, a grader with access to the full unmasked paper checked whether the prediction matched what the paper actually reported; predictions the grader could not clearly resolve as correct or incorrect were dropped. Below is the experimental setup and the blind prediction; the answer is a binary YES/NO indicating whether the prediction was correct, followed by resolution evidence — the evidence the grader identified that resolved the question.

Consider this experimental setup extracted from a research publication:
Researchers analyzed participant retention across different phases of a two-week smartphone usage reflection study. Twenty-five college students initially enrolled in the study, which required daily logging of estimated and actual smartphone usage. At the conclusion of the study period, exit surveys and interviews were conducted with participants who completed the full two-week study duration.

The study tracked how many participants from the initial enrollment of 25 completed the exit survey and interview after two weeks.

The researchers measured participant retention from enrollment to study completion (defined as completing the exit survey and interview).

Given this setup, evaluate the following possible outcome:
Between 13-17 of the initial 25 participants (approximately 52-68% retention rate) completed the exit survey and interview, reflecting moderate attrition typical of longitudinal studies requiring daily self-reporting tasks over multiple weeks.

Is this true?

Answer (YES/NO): NO